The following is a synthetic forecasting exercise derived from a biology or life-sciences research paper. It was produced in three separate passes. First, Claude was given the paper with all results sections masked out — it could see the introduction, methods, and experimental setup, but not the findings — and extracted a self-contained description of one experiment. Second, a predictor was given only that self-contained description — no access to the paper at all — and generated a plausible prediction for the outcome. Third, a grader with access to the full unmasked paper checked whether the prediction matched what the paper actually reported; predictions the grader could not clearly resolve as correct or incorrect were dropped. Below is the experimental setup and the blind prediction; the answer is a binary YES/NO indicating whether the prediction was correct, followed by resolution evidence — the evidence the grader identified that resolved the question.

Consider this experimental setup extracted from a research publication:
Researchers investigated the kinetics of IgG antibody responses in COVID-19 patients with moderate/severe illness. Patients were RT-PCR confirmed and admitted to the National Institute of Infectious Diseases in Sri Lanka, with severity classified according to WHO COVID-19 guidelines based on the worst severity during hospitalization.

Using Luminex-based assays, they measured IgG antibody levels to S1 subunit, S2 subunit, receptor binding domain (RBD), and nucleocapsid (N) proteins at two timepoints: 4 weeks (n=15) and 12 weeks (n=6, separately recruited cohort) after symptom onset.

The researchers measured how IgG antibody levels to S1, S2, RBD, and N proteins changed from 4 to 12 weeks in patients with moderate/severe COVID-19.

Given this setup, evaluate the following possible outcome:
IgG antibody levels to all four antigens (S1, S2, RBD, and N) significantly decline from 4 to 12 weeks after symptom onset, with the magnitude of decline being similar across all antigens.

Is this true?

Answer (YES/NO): NO